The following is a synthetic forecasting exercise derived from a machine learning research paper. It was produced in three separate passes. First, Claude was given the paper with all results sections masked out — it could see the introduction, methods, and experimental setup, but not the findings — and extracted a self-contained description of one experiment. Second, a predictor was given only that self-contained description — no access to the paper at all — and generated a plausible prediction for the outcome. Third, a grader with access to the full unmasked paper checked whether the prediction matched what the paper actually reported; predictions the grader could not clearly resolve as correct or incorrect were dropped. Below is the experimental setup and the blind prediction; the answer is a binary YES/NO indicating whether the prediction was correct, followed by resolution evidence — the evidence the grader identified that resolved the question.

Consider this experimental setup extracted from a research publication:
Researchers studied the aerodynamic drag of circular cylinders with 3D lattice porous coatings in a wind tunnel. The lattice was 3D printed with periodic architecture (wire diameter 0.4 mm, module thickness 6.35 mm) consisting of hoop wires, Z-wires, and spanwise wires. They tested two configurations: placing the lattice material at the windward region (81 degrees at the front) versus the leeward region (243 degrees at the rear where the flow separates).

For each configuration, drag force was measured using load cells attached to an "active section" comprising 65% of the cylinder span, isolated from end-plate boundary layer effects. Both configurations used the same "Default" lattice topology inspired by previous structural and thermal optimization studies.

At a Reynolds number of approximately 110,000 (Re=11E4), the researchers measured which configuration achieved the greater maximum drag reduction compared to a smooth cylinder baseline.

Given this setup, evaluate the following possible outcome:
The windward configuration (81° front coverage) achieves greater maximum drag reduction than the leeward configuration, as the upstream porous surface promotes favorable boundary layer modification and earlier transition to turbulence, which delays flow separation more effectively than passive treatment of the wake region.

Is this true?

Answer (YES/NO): YES